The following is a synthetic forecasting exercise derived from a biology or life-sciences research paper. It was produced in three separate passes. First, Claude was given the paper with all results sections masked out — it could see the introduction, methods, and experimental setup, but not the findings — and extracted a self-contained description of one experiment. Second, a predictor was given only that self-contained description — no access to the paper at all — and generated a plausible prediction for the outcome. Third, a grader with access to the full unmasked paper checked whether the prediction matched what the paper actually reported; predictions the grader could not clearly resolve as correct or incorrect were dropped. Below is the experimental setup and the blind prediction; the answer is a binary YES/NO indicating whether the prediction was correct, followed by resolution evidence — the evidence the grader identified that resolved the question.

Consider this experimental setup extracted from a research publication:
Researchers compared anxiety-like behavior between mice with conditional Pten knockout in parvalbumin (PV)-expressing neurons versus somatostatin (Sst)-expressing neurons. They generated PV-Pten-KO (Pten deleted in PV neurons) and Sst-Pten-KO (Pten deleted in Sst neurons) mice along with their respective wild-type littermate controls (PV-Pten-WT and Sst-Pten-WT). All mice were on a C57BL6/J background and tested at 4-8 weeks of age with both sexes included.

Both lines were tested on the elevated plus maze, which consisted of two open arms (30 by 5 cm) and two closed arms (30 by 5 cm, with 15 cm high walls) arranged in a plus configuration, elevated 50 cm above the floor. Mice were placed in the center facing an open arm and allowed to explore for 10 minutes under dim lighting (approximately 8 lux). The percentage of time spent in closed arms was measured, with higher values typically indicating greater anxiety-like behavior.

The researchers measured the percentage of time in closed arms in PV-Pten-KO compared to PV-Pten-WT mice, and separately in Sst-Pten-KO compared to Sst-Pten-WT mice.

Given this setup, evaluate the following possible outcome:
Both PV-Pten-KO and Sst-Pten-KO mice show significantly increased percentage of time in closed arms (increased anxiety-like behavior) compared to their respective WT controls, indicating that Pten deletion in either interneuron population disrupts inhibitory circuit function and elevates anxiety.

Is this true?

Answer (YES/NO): NO